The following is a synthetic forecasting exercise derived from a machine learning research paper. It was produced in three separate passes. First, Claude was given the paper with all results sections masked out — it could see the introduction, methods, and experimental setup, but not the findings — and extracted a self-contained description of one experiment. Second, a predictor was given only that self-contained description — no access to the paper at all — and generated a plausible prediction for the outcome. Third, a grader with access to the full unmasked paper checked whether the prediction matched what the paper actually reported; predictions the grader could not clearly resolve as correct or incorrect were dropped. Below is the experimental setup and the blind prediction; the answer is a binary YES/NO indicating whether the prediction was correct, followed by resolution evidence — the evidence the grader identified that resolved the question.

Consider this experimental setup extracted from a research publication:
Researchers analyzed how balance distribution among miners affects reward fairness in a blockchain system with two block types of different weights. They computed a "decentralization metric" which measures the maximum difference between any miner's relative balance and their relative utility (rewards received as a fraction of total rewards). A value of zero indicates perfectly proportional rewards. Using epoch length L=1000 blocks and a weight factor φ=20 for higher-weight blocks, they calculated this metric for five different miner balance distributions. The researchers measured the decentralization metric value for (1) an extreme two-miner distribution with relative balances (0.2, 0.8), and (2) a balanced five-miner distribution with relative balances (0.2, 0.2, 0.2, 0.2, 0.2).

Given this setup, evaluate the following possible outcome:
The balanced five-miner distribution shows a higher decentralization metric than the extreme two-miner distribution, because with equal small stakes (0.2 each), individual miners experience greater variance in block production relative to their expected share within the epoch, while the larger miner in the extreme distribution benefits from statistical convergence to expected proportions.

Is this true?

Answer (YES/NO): NO